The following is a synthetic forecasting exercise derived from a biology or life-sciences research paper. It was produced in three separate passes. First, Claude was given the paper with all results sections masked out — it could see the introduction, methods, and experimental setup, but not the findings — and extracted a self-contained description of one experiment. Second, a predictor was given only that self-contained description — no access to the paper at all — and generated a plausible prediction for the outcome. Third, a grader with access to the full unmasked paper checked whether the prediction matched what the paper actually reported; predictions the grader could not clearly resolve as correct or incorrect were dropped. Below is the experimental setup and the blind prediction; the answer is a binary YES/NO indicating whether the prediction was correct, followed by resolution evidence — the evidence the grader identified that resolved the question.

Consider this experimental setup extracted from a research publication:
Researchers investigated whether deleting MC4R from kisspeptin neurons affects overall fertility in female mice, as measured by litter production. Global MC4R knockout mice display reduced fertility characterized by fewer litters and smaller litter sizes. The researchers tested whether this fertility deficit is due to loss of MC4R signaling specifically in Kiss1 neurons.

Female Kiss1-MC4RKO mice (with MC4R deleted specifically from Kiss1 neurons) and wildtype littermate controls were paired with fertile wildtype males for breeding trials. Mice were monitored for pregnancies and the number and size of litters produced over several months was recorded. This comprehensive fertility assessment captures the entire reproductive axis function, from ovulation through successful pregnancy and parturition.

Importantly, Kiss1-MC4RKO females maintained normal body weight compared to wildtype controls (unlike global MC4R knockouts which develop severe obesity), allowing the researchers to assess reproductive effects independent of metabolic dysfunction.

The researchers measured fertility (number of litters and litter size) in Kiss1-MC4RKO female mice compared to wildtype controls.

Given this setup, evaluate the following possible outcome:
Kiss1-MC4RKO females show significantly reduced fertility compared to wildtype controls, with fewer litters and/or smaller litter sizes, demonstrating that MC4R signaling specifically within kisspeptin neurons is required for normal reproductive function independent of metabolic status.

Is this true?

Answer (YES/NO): YES